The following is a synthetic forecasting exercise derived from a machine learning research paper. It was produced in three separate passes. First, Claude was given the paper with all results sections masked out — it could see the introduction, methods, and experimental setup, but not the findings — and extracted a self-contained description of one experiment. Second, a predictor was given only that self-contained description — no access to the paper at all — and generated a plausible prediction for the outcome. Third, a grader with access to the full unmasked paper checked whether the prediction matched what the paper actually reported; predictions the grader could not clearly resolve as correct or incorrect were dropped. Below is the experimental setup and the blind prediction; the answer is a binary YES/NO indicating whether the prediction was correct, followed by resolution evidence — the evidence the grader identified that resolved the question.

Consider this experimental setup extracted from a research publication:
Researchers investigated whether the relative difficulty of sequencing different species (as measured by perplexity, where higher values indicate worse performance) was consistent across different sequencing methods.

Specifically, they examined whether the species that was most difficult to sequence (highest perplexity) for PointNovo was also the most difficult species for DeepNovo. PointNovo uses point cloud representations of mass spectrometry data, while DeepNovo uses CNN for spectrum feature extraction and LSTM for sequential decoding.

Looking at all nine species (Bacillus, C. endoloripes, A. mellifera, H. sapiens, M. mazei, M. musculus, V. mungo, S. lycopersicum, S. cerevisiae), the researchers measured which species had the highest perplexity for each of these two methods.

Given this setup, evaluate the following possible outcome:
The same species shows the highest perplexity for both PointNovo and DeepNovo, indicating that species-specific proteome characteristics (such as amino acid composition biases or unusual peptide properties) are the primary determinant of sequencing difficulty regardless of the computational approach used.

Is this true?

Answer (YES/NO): YES